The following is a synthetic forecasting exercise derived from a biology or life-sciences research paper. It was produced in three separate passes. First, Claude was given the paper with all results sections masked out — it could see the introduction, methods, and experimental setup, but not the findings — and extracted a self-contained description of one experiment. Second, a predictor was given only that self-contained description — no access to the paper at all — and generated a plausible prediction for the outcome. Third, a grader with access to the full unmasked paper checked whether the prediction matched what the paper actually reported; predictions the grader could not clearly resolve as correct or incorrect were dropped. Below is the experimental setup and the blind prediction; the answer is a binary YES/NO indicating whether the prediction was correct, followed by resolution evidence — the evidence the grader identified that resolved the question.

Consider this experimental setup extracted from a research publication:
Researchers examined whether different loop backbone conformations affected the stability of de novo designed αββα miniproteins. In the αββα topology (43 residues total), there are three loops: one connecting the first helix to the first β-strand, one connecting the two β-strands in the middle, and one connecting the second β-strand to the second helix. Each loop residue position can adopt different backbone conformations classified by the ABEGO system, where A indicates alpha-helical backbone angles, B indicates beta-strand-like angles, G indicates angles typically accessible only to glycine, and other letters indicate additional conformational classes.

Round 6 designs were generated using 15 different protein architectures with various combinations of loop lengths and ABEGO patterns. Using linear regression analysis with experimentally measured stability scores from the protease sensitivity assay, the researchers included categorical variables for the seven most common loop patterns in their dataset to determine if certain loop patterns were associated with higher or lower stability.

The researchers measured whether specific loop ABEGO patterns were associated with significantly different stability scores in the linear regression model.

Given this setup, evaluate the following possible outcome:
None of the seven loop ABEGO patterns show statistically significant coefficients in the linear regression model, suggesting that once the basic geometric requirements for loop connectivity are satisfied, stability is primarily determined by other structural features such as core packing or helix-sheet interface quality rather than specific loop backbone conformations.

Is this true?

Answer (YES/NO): NO